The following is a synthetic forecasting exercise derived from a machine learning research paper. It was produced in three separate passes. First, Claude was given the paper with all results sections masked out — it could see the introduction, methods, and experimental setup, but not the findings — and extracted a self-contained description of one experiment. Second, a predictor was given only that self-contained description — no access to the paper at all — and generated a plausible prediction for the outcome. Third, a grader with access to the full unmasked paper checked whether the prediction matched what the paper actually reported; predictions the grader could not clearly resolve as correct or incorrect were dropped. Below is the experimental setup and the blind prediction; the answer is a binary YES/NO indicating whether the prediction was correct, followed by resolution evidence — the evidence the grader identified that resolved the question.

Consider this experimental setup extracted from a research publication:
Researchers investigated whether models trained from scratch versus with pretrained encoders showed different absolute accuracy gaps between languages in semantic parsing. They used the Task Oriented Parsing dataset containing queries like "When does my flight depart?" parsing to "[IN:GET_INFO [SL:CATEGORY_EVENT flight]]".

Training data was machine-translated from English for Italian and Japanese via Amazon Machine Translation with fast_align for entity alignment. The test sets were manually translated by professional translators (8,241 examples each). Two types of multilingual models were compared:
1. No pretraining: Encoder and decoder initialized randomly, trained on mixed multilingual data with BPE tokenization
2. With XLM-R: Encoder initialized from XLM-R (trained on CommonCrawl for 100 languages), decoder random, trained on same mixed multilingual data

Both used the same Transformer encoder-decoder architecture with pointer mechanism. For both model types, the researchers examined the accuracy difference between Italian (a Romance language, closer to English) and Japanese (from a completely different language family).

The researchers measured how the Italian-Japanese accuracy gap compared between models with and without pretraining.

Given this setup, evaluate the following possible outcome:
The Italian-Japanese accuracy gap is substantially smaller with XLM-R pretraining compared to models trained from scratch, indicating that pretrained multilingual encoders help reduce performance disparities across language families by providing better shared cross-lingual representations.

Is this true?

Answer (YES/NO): NO